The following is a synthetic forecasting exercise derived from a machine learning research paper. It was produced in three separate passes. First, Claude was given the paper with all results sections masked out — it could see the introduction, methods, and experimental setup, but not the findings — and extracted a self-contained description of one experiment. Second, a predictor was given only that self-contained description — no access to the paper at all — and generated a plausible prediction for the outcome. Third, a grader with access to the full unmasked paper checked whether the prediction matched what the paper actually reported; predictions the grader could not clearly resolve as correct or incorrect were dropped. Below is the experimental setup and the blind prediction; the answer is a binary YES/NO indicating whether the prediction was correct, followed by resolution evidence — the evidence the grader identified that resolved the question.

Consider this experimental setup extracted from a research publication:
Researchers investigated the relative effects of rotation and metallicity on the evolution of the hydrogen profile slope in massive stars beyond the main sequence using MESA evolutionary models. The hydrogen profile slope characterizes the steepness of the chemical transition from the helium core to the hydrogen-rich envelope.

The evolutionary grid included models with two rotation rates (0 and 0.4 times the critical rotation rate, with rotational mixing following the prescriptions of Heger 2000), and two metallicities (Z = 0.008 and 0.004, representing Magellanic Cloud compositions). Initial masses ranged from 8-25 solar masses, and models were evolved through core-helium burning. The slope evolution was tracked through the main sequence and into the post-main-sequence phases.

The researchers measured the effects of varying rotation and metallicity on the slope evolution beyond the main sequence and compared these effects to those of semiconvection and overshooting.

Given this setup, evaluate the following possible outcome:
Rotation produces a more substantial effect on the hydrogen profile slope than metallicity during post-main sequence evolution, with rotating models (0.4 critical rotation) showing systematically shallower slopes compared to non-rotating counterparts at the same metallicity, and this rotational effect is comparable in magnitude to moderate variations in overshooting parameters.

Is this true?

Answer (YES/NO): NO